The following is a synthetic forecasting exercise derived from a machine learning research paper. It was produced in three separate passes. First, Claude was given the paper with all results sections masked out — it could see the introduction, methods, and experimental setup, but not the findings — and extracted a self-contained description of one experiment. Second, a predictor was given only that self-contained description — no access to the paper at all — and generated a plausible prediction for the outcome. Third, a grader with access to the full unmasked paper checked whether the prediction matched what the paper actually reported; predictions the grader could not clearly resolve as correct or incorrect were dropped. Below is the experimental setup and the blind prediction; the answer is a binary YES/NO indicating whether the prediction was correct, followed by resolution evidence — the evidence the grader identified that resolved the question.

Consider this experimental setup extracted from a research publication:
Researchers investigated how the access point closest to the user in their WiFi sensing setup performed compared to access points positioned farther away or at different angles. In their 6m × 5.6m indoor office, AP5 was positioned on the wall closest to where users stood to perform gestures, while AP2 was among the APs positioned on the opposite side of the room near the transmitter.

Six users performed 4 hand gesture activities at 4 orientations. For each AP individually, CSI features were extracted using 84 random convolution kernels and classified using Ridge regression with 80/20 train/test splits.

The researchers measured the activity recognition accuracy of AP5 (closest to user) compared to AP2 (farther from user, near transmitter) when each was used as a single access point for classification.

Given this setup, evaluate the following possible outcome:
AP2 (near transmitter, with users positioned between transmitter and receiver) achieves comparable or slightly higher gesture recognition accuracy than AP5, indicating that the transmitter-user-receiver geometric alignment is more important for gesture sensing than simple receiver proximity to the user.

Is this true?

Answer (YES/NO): NO